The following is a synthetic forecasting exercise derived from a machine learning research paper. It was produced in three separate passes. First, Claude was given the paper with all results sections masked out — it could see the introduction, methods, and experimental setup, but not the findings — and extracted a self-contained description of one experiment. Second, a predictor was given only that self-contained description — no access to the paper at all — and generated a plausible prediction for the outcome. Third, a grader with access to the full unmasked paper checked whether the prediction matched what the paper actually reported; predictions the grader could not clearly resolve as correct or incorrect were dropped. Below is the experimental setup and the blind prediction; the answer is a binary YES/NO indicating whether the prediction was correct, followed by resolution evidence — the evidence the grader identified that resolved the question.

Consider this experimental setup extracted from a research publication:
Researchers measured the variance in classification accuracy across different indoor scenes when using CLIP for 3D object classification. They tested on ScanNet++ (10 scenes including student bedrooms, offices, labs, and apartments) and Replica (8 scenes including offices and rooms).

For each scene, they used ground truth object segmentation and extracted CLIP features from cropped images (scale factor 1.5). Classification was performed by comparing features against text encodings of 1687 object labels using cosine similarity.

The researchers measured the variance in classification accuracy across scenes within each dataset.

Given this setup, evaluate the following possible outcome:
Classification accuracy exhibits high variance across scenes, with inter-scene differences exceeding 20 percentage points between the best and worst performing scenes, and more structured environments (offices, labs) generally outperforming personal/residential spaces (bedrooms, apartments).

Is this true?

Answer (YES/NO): NO